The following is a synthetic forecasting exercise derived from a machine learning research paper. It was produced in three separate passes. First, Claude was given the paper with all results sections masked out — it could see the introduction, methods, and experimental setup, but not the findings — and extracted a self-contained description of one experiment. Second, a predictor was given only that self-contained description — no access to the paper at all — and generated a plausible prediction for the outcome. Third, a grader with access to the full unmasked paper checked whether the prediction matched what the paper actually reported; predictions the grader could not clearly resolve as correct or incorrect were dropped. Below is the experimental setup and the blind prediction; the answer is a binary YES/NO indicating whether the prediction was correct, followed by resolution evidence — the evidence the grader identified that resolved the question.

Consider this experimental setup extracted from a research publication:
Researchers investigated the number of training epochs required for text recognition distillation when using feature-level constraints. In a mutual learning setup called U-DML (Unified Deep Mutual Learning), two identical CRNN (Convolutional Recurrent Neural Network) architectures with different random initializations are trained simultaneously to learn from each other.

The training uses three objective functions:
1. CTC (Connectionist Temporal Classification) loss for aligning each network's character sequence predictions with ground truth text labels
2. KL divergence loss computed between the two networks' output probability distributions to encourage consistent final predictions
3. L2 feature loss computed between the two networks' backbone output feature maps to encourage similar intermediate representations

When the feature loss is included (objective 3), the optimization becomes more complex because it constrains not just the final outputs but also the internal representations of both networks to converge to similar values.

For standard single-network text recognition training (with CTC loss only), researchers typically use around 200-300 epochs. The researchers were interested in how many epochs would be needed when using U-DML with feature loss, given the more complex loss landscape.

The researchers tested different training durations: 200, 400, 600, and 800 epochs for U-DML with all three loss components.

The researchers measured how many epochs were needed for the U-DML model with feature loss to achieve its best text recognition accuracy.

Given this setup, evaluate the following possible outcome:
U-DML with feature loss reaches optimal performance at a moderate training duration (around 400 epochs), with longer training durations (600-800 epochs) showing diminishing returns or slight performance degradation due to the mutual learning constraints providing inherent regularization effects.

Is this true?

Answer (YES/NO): NO